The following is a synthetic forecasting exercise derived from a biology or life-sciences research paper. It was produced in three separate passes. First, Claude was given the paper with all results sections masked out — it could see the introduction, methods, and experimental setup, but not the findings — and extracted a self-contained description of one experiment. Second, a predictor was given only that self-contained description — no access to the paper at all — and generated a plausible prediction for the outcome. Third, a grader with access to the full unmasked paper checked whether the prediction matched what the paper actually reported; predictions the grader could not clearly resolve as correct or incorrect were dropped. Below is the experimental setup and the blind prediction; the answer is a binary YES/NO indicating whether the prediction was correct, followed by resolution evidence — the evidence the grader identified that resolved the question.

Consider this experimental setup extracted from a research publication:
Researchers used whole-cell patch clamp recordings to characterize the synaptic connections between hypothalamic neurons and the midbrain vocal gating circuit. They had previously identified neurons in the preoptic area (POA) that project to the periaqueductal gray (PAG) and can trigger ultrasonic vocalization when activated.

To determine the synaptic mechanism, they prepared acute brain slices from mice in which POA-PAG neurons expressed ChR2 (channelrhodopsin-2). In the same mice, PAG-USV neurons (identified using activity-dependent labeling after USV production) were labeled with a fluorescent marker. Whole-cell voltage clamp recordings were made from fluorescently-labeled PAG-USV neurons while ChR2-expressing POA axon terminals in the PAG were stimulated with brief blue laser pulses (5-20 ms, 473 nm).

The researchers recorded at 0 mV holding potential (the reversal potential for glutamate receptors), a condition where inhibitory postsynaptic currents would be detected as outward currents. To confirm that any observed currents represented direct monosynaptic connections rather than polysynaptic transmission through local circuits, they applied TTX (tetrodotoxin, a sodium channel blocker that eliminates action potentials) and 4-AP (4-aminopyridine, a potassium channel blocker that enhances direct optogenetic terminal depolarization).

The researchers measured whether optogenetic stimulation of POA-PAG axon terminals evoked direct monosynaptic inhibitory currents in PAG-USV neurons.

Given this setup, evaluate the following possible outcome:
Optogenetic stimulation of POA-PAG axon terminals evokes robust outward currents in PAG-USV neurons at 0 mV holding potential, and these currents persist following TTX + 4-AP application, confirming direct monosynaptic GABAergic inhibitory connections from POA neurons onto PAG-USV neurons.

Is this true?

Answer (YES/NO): NO